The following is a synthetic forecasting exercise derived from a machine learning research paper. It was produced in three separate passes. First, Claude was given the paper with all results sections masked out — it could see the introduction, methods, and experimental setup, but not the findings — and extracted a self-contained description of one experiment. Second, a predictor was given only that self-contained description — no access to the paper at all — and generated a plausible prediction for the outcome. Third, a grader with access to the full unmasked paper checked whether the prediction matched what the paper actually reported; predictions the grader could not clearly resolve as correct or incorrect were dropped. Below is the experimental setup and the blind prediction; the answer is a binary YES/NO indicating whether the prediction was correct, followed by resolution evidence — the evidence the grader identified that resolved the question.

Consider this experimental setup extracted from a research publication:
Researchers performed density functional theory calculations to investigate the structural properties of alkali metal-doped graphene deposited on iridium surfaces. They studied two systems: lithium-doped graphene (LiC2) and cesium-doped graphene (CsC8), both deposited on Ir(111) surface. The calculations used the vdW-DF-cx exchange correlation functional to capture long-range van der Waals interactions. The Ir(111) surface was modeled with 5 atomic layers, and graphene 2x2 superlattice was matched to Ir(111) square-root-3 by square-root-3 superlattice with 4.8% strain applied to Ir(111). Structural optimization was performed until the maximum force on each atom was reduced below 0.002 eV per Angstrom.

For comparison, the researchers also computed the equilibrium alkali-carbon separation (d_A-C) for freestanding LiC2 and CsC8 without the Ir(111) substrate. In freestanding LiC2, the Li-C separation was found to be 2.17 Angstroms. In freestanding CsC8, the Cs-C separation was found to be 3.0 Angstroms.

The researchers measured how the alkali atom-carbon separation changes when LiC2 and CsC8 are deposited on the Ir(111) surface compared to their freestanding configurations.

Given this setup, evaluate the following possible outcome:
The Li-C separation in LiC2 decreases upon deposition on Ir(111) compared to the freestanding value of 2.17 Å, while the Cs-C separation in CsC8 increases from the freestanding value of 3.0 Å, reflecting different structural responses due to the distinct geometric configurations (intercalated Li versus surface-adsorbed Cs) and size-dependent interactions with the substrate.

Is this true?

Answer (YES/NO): YES